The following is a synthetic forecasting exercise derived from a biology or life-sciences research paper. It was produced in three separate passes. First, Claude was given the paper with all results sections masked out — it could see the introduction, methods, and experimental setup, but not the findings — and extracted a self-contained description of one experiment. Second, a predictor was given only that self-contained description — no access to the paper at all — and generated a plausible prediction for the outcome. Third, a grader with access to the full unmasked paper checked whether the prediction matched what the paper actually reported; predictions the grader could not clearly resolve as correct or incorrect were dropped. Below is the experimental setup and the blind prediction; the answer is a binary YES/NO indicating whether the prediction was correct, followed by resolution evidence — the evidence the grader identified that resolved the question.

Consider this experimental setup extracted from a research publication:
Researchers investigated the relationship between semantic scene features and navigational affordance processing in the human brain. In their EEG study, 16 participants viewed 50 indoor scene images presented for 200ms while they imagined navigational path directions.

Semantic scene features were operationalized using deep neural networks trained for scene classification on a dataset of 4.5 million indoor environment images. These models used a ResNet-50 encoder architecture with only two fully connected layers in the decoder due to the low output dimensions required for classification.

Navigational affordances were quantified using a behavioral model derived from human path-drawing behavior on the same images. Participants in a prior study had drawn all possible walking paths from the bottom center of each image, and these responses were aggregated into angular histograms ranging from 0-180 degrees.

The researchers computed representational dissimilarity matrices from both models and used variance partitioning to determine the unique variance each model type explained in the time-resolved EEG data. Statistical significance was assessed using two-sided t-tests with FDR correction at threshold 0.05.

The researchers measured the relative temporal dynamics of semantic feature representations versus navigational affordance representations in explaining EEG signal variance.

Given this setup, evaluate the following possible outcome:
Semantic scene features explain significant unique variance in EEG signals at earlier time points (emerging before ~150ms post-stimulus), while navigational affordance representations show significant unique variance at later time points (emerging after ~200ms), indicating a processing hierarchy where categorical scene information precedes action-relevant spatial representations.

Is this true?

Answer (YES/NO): NO